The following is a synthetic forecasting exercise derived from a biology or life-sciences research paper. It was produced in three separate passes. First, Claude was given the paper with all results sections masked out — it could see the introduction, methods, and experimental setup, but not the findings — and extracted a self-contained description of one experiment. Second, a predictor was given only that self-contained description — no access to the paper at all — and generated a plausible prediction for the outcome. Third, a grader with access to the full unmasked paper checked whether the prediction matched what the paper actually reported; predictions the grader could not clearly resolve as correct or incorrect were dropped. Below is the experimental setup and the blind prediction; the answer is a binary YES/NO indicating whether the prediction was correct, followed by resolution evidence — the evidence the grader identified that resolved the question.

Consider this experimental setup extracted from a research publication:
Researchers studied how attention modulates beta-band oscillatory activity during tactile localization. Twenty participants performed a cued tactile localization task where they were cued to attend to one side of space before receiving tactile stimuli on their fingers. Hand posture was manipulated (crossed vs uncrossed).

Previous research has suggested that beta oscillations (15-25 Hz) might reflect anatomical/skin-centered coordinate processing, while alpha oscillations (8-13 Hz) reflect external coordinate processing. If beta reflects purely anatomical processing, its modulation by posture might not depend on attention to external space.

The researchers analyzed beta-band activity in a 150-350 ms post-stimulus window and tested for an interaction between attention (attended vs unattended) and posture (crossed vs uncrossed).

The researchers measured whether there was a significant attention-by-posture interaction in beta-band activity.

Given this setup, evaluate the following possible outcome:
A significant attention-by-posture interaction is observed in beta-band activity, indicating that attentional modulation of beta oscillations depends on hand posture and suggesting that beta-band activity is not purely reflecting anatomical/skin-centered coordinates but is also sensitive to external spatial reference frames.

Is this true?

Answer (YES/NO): NO